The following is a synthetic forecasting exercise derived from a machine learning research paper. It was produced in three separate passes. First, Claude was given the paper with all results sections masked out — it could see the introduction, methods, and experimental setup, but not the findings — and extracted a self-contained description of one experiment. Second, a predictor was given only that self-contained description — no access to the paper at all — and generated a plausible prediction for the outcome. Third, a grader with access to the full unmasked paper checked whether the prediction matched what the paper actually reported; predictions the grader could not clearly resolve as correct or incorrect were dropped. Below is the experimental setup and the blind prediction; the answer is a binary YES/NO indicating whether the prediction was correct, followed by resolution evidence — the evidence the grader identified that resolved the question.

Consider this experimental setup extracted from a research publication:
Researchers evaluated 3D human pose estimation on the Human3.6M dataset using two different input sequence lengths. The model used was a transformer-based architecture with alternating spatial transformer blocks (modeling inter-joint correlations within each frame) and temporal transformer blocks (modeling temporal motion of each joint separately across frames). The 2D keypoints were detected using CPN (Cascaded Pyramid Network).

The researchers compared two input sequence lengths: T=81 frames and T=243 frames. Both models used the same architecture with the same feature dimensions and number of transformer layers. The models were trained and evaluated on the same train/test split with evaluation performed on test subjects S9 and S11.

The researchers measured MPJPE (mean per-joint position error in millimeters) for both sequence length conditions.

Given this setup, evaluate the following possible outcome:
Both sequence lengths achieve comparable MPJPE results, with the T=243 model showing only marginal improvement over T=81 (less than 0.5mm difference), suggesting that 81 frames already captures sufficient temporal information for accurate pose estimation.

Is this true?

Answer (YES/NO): NO